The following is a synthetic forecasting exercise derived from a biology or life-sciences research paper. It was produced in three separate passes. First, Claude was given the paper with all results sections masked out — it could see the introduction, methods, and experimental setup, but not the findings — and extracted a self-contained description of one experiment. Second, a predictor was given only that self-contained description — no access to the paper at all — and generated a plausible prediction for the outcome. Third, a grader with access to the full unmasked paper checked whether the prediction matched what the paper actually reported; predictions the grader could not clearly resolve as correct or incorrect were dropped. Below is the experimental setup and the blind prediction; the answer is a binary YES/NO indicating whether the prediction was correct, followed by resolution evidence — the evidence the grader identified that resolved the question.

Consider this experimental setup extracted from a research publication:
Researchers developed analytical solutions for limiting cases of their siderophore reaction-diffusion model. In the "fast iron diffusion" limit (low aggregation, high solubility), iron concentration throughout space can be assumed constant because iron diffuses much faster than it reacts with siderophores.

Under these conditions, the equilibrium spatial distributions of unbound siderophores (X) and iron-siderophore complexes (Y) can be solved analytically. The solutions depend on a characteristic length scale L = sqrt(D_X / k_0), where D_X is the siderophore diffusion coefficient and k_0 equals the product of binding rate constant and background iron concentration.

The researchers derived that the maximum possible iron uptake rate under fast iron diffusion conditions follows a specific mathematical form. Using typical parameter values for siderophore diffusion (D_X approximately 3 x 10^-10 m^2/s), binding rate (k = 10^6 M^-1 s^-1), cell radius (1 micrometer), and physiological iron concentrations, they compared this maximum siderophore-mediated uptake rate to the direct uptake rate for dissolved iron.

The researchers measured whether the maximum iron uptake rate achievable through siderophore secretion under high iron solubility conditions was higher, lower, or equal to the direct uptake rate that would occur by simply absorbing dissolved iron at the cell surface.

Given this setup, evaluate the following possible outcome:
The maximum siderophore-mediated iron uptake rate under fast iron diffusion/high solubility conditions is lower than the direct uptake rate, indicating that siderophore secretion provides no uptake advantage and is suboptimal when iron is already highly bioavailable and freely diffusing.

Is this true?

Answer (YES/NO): YES